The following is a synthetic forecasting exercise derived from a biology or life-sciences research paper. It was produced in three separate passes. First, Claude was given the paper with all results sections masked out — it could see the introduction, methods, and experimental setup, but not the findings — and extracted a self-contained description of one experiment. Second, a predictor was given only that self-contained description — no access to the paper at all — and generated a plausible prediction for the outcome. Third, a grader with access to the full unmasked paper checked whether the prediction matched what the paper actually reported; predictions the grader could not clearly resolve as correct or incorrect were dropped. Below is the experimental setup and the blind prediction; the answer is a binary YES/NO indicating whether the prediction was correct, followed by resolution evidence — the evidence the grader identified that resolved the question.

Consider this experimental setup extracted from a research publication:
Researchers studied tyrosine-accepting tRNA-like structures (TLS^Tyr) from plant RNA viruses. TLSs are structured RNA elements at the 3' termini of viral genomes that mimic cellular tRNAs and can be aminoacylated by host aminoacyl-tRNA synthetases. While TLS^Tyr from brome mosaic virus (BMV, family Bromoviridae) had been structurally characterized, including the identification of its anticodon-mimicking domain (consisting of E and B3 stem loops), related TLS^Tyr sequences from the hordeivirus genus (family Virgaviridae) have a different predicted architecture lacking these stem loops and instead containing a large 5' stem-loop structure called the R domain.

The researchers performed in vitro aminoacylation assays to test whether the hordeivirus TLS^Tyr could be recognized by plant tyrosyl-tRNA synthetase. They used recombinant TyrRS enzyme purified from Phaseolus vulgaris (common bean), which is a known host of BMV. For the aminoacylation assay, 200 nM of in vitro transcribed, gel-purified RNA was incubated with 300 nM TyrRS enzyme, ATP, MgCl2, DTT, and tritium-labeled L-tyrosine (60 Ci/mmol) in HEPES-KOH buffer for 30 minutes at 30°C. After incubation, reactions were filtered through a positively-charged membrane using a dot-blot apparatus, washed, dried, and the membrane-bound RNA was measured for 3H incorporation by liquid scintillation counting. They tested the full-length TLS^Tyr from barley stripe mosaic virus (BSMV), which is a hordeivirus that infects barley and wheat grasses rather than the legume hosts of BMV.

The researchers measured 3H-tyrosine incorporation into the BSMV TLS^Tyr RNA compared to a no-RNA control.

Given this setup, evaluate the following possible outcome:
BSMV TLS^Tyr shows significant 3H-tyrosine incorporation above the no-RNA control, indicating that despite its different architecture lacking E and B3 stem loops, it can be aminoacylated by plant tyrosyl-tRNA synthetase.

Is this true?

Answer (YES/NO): YES